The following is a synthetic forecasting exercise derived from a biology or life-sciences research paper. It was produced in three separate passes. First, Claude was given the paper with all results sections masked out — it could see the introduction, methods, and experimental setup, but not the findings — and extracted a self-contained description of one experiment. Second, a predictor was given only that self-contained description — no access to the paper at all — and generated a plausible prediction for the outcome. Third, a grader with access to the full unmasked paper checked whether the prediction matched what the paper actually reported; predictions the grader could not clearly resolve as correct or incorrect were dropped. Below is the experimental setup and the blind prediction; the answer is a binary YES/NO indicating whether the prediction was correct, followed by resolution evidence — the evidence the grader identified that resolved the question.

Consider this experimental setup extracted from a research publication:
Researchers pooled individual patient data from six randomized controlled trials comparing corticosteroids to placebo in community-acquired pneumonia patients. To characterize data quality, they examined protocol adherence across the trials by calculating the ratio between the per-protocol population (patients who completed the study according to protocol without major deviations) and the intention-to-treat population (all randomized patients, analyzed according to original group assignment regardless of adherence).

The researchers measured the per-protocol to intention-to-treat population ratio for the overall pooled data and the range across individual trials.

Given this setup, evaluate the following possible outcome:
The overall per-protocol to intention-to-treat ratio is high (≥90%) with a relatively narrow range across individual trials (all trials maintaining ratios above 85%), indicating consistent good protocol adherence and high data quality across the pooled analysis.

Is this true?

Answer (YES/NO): YES